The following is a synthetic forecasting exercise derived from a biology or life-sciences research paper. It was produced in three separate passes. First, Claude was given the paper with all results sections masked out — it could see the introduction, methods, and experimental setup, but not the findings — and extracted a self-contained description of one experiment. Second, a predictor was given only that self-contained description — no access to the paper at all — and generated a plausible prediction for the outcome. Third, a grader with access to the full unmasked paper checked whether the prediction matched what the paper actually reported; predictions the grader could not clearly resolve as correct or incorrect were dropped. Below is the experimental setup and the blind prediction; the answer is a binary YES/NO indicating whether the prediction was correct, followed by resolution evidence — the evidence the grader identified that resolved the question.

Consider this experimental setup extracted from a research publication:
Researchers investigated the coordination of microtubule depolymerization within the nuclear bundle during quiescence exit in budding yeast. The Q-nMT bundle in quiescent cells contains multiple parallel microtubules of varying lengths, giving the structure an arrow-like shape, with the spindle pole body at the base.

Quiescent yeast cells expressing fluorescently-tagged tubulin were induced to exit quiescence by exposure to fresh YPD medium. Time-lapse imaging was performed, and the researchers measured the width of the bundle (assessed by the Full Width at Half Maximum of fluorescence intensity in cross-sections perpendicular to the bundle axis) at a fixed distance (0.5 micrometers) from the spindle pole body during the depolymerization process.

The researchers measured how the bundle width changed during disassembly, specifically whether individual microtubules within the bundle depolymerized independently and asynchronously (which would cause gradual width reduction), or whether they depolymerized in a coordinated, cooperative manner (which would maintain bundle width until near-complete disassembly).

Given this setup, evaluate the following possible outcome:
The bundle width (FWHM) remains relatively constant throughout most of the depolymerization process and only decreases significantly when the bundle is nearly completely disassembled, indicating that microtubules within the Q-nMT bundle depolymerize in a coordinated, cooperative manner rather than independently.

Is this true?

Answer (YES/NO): YES